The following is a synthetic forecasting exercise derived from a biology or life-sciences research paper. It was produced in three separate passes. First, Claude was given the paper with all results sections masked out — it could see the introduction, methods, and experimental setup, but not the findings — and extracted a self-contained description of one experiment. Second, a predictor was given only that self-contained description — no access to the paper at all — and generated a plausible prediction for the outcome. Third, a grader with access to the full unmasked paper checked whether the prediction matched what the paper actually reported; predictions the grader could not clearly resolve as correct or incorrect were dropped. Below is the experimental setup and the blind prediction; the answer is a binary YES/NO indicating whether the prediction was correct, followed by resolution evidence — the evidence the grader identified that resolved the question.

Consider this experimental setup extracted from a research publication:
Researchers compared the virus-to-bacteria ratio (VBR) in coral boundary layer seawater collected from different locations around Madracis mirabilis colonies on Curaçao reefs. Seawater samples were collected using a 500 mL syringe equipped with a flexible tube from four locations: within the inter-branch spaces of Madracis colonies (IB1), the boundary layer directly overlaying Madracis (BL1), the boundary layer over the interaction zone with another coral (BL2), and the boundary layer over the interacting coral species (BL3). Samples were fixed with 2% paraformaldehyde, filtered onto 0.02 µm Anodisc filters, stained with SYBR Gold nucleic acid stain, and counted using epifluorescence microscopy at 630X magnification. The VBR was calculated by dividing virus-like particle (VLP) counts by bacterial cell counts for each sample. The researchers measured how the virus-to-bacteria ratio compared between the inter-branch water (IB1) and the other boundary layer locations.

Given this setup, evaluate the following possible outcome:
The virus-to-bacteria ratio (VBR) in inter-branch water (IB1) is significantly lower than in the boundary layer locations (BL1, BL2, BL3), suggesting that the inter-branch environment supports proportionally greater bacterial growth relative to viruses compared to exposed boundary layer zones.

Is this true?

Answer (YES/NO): NO